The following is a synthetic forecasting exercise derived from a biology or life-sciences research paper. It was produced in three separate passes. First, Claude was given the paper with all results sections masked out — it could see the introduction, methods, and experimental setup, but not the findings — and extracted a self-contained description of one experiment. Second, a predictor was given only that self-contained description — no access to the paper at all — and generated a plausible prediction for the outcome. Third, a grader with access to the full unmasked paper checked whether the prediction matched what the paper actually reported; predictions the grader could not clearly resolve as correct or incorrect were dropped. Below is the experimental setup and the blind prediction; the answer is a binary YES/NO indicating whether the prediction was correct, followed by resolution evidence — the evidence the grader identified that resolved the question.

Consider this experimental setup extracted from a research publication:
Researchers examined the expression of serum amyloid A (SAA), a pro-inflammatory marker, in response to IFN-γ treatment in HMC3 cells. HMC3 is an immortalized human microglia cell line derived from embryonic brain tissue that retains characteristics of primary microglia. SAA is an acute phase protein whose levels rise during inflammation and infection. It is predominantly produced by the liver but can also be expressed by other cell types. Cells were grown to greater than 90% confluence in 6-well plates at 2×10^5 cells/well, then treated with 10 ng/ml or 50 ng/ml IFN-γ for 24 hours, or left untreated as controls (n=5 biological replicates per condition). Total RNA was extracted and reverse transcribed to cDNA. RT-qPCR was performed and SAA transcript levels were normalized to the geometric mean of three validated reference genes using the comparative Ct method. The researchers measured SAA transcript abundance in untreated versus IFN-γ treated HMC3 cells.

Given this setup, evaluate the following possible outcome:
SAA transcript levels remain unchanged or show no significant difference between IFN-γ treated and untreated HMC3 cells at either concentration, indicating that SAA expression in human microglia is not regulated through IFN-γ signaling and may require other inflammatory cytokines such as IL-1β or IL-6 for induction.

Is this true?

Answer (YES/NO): NO